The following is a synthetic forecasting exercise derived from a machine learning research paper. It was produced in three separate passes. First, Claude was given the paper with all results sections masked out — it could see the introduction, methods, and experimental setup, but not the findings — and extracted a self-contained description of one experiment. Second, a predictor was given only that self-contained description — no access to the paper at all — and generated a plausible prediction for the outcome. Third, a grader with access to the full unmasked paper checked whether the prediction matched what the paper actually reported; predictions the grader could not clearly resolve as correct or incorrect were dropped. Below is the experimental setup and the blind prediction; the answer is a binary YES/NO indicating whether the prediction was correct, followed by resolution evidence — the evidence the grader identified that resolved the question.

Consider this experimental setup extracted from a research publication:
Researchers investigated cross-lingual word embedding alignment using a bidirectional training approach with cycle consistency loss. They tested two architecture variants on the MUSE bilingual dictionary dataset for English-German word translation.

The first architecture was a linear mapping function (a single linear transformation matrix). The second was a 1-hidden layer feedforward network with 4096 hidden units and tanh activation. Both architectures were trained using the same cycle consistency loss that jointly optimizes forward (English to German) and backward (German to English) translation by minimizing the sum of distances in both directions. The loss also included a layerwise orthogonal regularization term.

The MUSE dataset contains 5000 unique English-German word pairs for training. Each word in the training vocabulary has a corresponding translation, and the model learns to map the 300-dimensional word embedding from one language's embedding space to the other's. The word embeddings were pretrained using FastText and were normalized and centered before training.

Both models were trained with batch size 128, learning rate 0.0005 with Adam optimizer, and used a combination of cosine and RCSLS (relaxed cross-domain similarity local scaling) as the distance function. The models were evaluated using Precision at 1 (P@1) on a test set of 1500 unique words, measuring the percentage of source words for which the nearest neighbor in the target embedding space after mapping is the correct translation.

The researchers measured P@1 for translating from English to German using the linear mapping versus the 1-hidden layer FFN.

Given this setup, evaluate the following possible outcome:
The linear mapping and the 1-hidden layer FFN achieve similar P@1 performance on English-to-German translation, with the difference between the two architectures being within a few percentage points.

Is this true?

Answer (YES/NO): YES